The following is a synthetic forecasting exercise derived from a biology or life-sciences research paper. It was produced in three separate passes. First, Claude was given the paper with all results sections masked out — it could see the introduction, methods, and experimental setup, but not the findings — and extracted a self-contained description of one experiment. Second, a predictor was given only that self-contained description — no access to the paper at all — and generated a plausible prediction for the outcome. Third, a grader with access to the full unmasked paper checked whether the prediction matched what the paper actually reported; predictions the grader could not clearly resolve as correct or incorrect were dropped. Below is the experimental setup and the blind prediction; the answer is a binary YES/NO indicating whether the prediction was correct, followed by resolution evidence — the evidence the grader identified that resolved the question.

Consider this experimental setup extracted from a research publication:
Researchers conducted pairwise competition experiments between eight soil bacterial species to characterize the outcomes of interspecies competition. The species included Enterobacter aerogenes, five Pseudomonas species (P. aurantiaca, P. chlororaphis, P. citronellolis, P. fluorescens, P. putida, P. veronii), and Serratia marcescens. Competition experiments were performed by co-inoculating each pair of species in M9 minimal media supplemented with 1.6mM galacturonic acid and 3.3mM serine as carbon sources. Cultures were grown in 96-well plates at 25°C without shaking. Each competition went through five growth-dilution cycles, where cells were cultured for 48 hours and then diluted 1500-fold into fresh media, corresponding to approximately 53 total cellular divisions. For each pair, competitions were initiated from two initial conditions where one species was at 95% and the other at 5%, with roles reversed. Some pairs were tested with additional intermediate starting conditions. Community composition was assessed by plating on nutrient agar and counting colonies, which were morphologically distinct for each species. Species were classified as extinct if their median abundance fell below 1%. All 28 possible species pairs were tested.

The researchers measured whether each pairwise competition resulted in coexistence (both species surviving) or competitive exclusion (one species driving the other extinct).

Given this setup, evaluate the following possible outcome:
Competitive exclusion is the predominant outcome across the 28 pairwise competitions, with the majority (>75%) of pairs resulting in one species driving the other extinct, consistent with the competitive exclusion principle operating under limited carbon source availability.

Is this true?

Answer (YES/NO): NO